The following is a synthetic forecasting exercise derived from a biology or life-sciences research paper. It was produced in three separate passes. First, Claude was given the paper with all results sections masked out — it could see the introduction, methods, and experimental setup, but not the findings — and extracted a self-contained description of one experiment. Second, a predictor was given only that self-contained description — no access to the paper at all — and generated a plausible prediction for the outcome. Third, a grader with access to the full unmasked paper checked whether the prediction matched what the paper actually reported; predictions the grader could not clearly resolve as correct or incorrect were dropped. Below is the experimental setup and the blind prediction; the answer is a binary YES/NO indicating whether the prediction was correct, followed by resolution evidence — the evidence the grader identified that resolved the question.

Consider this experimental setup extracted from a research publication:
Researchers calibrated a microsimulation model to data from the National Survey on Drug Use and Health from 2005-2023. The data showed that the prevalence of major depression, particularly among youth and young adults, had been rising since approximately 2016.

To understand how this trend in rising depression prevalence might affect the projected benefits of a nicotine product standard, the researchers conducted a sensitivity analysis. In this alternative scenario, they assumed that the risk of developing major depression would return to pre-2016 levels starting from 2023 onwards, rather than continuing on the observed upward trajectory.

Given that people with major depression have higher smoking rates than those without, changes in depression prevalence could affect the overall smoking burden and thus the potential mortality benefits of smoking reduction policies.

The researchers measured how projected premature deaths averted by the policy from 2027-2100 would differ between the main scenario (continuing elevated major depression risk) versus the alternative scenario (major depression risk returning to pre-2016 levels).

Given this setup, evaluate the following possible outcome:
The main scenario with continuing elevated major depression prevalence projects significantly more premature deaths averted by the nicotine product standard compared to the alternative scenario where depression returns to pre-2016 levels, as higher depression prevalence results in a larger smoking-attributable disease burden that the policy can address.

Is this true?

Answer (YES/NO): NO